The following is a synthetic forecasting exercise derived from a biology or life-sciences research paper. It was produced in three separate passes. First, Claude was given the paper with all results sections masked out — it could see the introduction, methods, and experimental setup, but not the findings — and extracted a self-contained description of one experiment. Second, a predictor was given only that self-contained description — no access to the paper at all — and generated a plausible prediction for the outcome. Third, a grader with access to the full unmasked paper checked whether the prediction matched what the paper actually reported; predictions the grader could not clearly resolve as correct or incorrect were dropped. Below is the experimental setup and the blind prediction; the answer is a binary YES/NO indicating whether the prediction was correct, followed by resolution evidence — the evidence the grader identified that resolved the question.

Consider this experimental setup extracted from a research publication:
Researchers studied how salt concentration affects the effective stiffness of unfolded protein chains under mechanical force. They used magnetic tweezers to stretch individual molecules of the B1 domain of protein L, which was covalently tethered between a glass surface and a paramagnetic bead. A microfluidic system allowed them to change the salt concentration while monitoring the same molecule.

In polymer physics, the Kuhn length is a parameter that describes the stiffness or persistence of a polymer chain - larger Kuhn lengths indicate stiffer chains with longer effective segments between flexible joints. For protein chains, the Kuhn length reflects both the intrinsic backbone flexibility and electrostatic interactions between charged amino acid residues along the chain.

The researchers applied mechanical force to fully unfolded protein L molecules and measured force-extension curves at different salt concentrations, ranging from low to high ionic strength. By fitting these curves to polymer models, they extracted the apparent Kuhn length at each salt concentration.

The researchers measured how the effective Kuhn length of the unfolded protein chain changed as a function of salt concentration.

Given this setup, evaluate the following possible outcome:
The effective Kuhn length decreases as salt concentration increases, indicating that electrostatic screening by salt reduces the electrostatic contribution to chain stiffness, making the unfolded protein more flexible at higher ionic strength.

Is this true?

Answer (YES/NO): YES